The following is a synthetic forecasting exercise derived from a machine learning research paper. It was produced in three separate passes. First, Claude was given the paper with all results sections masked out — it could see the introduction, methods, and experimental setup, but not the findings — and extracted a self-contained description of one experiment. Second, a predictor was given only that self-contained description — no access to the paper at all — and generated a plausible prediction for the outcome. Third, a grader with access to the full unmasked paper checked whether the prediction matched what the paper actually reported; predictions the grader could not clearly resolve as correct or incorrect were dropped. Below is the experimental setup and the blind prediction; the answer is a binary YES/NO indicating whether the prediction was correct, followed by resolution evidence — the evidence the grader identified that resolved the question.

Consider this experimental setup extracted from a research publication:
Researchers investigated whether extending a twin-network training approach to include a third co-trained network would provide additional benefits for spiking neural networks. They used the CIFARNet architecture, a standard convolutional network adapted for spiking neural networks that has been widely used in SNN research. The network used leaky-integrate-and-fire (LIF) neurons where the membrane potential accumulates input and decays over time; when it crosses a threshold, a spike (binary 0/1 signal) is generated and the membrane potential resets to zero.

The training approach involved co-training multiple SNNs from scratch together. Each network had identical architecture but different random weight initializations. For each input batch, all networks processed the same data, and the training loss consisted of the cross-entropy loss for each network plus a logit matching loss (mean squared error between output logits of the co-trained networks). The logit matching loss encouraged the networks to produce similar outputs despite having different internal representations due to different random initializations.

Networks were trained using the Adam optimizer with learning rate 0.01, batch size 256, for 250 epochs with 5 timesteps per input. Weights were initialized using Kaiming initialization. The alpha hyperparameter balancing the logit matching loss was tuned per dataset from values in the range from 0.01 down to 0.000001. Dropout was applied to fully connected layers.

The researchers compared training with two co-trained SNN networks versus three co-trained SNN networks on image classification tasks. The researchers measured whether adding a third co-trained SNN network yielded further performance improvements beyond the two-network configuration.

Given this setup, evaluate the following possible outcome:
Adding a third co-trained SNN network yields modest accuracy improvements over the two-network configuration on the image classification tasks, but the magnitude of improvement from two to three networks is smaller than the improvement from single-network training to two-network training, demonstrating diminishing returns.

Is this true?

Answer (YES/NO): NO